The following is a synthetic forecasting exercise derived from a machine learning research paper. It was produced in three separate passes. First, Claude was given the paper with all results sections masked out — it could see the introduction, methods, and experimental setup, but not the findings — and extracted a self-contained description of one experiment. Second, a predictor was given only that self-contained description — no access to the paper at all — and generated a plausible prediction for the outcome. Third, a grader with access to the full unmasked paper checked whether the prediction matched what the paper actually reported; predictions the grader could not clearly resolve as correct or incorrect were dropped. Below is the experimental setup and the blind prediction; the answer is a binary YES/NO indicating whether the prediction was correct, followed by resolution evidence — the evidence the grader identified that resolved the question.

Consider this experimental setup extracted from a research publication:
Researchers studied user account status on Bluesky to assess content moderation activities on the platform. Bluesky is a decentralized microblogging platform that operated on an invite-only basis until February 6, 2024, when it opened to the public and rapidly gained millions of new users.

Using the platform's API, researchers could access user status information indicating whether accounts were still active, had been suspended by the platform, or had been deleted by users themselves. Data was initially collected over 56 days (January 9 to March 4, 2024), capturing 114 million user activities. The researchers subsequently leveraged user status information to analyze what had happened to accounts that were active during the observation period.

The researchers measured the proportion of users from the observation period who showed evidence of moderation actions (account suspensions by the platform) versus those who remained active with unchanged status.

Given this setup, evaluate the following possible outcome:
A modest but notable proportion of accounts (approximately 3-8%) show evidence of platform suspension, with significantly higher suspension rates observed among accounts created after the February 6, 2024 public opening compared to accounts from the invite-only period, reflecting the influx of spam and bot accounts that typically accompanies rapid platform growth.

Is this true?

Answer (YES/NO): NO